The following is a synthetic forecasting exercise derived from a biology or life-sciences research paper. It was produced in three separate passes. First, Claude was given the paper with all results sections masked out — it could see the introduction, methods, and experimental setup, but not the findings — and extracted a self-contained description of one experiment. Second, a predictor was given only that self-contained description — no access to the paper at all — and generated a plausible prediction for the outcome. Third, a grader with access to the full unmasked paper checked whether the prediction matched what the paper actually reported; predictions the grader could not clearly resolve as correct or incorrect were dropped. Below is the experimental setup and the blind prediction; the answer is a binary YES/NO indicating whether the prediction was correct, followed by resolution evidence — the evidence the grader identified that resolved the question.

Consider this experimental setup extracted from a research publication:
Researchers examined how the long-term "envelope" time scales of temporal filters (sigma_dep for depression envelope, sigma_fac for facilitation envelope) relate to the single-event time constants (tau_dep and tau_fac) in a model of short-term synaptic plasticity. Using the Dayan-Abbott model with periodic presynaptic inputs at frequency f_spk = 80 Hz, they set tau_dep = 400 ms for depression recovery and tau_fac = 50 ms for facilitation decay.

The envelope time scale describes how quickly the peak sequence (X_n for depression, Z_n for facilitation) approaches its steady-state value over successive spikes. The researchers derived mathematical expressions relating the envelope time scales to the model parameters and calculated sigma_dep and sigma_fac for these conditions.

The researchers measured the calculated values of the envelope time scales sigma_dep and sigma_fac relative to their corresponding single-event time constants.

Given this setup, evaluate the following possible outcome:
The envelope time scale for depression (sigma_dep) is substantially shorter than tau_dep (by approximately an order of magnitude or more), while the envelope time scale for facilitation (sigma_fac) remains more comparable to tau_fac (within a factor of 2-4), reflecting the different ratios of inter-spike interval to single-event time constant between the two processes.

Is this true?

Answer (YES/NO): NO